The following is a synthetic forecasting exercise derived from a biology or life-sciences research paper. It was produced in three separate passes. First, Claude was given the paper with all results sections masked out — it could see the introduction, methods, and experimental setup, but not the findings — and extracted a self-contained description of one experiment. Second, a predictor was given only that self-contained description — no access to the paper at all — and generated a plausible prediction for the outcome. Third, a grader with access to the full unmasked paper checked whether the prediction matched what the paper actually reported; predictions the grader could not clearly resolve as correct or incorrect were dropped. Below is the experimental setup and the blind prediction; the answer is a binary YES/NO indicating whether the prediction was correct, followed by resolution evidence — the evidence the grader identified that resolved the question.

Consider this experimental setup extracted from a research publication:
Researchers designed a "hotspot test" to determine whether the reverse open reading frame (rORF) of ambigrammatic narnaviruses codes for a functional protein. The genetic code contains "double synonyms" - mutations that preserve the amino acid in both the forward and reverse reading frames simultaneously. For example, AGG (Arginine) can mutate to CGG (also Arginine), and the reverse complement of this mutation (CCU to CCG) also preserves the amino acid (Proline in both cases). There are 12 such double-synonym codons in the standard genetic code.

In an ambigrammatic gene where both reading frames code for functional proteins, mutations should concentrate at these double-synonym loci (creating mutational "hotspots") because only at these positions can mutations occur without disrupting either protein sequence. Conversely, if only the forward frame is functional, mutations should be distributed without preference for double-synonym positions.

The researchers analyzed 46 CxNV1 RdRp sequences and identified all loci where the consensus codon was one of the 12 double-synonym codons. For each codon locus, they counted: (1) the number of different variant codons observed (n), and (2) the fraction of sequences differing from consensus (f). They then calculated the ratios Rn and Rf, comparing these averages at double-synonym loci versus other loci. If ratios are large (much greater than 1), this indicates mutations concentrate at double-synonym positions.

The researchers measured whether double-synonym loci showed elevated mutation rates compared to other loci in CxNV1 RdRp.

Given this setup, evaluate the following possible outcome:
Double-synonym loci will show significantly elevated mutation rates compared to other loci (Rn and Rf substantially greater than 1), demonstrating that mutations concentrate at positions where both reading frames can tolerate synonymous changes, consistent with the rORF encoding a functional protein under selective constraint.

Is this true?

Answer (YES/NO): NO